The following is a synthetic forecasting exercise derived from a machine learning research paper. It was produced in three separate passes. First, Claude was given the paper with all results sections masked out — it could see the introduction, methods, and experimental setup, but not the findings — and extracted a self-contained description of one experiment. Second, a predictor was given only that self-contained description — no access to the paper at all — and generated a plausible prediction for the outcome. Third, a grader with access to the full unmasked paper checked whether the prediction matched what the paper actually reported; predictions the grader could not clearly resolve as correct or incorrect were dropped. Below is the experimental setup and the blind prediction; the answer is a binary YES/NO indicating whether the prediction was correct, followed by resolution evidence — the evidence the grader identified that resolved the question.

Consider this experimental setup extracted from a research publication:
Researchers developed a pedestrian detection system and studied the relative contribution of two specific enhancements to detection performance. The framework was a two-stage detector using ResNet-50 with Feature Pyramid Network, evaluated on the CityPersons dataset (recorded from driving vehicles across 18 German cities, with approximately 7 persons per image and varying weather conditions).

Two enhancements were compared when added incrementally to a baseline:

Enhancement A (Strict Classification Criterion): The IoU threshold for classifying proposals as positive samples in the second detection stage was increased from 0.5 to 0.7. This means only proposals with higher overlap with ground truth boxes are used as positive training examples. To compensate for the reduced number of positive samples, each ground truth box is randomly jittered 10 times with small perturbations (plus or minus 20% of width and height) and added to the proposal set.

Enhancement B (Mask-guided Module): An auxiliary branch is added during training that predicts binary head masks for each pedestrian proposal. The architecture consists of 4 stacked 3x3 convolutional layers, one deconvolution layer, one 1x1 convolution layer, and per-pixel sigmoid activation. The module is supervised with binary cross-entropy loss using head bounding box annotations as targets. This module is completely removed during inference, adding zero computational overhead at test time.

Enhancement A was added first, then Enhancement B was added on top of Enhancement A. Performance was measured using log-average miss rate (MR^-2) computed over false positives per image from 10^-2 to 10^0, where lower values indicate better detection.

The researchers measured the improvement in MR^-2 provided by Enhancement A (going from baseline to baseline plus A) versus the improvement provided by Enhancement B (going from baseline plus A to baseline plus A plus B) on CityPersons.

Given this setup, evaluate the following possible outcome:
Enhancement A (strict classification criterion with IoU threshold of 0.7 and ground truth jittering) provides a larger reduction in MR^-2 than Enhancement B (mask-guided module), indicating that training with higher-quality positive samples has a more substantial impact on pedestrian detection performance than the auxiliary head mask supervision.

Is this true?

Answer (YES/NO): YES